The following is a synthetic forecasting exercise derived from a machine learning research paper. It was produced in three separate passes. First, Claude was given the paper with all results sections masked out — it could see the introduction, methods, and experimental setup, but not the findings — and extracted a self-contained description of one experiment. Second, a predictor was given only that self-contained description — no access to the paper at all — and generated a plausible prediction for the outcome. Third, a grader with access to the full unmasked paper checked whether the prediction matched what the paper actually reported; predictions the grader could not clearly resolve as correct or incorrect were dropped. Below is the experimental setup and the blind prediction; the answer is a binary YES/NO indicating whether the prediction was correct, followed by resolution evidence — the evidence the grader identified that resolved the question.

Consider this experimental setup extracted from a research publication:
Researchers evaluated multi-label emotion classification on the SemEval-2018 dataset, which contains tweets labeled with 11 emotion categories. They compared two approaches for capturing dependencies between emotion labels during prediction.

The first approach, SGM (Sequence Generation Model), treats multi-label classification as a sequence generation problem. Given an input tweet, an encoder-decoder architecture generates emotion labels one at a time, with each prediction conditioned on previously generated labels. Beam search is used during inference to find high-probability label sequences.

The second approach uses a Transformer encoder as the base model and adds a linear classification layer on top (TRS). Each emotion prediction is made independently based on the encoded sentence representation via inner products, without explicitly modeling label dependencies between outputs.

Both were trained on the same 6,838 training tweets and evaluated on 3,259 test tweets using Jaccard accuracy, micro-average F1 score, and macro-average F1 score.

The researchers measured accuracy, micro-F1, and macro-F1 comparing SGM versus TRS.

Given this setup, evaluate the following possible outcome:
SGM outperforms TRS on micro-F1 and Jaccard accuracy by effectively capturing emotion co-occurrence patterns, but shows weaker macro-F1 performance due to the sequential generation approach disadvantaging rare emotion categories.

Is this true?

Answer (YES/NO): NO